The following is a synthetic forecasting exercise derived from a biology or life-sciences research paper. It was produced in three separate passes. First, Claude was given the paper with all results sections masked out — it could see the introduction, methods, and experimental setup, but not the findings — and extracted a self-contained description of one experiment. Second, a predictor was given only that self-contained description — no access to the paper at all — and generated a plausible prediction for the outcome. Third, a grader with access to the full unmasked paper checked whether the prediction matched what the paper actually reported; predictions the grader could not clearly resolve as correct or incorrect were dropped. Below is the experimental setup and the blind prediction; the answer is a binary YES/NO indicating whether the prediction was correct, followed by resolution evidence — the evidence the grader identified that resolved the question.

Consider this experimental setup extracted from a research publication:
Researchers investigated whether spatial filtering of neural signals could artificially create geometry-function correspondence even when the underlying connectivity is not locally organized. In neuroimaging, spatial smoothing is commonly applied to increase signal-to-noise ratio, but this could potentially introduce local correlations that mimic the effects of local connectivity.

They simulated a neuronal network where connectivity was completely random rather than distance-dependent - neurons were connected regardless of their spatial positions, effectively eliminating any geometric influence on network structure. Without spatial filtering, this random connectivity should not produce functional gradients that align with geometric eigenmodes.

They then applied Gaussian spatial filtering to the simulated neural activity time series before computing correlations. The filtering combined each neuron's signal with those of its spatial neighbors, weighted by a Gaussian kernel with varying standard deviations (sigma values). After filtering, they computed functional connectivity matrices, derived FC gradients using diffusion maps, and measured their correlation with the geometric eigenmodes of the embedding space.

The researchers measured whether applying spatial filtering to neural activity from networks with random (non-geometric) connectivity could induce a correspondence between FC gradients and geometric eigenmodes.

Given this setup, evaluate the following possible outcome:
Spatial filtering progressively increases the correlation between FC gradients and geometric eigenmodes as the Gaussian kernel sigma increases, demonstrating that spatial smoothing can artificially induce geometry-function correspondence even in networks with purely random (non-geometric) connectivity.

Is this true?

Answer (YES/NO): YES